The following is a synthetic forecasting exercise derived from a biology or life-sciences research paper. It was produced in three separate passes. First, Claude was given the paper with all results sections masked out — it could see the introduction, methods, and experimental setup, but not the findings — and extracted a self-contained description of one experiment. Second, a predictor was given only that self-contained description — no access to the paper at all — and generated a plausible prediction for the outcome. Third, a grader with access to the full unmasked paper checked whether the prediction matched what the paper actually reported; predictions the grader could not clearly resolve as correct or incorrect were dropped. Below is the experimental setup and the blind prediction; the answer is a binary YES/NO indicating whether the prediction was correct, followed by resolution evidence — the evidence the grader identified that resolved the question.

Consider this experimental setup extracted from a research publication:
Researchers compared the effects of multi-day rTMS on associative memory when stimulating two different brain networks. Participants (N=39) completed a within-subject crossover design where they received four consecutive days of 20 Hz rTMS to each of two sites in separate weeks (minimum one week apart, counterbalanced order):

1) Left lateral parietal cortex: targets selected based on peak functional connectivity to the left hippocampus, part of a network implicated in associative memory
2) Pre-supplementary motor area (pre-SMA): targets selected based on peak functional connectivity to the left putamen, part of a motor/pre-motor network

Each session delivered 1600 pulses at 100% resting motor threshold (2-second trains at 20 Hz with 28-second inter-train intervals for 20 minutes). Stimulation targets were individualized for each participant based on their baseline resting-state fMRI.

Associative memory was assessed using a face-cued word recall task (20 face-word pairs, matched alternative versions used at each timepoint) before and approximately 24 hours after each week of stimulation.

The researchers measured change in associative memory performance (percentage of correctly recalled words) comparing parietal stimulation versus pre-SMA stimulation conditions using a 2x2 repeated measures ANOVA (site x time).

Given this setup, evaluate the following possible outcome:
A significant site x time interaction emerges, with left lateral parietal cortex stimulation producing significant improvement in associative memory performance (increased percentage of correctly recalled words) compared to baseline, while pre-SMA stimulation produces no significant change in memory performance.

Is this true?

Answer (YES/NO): NO